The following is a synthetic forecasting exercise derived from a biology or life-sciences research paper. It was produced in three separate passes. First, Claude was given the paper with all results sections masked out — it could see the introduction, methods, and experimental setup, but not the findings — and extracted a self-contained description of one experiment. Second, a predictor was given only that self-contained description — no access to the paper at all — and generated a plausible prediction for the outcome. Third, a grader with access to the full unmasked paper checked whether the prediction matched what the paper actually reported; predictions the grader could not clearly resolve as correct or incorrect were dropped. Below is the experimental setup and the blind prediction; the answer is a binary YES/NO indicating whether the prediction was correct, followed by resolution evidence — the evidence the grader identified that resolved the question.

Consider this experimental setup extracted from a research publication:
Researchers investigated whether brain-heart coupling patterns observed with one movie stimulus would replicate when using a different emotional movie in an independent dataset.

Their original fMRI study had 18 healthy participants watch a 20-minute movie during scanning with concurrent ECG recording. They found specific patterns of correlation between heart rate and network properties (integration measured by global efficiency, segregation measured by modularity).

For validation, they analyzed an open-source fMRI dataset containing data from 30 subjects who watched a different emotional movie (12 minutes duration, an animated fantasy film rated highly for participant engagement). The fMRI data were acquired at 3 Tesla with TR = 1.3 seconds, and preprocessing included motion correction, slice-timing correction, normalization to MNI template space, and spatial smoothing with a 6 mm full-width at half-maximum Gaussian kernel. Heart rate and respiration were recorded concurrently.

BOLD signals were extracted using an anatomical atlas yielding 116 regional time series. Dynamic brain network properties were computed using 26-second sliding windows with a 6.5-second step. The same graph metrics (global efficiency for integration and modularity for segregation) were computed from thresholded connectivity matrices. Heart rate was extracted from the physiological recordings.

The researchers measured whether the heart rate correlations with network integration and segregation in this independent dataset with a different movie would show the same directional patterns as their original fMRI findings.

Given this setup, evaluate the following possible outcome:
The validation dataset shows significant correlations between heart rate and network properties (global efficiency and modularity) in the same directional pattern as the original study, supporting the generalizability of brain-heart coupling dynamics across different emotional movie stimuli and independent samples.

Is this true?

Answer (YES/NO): YES